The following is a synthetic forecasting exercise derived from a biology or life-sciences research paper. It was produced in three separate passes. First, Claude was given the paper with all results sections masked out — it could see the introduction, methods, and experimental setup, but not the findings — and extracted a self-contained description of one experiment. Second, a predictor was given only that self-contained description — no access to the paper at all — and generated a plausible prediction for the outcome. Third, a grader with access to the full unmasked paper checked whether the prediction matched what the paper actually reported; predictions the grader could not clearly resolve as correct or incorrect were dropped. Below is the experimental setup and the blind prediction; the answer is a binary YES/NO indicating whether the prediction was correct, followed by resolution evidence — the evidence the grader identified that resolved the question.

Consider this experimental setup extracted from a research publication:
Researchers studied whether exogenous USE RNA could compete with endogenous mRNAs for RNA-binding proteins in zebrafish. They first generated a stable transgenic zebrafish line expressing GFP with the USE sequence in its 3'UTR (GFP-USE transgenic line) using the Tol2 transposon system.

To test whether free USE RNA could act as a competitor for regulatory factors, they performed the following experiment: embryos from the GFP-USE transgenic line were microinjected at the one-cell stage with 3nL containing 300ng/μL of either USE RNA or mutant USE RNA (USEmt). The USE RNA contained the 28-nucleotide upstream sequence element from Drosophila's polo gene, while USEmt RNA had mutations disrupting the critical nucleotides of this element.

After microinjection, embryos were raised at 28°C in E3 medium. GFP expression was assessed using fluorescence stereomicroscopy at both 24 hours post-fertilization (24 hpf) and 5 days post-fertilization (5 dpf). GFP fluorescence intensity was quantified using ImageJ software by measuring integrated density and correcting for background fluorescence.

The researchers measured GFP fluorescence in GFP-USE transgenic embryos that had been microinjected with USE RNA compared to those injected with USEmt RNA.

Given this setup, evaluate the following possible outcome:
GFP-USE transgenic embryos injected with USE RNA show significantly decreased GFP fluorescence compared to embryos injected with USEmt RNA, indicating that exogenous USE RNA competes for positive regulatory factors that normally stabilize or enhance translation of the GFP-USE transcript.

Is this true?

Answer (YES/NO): YES